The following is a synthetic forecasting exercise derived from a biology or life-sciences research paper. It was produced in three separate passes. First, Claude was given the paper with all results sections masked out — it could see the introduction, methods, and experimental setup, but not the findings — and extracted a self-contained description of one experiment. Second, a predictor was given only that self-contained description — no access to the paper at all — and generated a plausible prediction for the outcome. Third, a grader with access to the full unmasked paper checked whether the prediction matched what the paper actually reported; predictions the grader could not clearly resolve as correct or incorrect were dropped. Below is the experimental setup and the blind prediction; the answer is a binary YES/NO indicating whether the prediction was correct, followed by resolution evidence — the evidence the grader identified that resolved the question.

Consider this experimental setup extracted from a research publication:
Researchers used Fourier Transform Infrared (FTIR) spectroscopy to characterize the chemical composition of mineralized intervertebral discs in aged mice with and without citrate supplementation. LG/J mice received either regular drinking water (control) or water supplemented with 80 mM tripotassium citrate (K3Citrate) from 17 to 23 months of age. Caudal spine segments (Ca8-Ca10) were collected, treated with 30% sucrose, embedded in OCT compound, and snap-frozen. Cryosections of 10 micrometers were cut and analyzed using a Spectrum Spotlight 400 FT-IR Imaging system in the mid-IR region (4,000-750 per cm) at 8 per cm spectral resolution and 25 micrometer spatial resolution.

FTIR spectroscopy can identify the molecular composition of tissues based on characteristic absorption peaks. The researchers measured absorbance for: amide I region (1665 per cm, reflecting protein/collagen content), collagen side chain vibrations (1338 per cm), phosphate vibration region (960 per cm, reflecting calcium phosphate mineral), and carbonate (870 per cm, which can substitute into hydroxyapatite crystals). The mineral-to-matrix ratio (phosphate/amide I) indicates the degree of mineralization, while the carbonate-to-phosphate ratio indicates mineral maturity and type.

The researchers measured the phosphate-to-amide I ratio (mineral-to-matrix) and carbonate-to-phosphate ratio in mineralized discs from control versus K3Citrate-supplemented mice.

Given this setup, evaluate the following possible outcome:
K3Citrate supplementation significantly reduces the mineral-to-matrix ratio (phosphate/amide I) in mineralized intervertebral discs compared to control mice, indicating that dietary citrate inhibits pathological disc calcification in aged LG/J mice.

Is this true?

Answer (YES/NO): NO